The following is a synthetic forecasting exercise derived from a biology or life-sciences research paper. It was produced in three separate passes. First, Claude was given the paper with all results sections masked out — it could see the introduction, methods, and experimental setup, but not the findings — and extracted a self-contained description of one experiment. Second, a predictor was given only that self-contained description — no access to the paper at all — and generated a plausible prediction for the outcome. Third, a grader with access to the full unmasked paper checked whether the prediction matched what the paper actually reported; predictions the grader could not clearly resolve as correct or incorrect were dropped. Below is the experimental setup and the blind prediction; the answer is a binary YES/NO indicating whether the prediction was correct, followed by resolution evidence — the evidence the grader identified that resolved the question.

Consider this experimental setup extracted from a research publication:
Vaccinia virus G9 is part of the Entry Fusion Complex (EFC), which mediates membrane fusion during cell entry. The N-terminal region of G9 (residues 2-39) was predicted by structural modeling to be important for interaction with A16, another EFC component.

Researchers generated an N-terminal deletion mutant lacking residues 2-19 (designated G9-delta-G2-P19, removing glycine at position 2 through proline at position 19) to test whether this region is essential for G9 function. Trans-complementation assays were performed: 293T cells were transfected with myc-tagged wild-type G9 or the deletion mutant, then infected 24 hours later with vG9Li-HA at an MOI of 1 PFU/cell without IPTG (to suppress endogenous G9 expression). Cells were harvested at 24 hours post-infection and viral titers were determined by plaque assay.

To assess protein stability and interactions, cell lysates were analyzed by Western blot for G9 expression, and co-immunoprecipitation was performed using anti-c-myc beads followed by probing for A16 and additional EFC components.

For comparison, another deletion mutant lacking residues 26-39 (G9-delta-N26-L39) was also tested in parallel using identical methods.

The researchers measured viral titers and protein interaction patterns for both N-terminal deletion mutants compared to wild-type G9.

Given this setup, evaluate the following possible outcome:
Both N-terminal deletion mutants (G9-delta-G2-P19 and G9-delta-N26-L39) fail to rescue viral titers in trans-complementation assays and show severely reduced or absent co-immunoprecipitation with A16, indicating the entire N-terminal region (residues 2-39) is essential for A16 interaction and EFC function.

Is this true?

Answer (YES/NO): YES